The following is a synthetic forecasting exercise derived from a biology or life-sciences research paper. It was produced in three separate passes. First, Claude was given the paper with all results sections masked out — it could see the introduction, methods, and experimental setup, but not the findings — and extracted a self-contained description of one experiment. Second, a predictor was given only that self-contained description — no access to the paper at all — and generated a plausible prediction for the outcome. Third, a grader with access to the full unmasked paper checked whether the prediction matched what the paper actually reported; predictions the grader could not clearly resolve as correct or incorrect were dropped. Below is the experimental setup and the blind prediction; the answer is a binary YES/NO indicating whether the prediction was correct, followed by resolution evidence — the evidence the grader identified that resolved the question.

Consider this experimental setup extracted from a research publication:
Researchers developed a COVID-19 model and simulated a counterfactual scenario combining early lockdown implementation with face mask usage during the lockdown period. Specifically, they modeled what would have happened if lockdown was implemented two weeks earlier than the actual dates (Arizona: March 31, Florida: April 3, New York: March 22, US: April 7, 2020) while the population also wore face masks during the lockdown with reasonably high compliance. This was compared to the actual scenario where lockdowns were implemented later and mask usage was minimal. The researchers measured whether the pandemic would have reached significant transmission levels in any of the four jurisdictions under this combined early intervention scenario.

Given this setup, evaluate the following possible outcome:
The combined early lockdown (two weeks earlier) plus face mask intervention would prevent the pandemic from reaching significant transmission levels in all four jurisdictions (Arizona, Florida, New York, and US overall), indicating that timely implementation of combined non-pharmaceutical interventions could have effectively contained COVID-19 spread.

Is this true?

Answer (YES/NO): YES